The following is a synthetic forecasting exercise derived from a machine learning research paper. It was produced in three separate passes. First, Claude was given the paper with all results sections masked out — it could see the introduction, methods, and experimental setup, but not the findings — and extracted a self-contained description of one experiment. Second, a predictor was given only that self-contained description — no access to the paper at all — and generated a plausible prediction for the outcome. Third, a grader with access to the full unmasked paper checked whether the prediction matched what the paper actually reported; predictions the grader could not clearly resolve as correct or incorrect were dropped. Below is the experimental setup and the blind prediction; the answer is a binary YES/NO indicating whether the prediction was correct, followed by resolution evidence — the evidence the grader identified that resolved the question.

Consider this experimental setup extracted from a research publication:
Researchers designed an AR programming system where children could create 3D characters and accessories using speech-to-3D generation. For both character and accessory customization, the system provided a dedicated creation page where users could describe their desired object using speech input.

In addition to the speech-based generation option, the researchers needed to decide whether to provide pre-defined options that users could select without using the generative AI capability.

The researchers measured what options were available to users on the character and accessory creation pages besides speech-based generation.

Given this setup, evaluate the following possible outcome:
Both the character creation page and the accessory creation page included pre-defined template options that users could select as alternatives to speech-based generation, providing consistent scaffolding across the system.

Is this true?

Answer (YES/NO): YES